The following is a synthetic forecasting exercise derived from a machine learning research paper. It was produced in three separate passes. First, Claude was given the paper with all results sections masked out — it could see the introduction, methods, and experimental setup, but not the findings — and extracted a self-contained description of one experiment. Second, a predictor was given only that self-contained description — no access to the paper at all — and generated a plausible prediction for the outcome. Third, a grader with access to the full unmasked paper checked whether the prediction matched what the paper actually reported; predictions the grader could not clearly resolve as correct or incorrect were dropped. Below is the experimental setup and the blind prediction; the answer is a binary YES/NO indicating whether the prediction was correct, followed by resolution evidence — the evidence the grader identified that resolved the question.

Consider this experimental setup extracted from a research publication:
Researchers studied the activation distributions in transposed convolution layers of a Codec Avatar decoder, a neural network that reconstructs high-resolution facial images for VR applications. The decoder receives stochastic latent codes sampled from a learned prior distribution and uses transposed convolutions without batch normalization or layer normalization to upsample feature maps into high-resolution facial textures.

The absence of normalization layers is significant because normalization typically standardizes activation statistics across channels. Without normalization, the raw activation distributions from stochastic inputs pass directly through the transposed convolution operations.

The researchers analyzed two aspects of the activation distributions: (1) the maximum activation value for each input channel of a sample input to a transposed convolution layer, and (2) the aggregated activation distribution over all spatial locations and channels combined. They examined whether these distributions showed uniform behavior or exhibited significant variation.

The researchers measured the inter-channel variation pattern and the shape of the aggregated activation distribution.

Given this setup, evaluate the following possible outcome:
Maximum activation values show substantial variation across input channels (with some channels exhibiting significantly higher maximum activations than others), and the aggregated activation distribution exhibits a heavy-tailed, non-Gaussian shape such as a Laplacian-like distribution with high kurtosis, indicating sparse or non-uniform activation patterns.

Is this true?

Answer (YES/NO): YES